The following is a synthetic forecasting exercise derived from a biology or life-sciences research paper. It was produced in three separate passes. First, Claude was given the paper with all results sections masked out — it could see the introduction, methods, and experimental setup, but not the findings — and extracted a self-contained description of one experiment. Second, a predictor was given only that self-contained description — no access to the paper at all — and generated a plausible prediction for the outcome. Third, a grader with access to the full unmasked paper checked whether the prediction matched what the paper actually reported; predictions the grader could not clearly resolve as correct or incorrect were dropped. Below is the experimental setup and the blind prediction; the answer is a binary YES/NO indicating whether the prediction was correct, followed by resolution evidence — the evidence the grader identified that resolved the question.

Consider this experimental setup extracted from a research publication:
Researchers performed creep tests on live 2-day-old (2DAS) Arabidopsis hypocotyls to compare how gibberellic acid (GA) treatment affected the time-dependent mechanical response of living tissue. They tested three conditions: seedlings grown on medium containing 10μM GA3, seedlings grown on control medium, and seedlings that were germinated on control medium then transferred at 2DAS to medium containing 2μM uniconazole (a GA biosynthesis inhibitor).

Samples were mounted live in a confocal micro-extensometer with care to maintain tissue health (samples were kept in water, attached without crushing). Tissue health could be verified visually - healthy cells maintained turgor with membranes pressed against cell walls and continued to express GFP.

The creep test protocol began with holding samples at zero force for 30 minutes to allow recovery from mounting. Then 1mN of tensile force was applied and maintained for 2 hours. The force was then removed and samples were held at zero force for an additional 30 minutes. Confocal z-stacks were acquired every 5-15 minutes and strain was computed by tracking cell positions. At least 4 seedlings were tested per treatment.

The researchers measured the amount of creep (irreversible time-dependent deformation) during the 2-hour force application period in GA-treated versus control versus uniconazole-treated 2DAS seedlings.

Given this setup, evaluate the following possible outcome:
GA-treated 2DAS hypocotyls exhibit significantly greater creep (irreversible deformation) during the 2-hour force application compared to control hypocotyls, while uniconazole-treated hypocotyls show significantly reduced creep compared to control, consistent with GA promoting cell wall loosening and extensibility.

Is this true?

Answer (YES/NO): YES